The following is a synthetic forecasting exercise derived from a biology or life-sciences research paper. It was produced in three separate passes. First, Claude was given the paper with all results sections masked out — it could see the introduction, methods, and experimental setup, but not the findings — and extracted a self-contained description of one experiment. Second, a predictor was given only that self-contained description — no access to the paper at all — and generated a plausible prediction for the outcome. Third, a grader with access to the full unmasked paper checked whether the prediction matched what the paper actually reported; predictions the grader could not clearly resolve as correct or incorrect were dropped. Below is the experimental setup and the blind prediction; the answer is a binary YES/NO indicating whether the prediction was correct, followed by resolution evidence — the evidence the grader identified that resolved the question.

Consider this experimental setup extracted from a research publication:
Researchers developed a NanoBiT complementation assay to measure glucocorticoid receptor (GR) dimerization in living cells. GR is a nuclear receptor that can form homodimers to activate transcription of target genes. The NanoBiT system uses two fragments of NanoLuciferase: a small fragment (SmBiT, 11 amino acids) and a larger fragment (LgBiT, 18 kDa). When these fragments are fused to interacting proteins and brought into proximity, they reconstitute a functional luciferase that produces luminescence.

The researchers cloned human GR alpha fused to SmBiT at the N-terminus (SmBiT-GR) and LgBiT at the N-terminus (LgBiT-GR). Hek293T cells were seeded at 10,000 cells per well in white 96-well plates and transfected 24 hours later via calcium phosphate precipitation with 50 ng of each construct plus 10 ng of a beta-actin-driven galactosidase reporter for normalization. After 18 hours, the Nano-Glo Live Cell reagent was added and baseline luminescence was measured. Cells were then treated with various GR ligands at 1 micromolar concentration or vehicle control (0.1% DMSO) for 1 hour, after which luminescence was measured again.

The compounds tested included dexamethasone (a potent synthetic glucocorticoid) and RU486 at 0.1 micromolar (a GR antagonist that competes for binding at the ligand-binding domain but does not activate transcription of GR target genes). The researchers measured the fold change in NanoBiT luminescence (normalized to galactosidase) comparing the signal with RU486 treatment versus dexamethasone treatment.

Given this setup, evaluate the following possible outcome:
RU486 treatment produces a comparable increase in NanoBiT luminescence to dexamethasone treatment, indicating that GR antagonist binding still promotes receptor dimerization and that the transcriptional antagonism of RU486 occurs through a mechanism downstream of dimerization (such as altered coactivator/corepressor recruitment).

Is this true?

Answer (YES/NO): NO